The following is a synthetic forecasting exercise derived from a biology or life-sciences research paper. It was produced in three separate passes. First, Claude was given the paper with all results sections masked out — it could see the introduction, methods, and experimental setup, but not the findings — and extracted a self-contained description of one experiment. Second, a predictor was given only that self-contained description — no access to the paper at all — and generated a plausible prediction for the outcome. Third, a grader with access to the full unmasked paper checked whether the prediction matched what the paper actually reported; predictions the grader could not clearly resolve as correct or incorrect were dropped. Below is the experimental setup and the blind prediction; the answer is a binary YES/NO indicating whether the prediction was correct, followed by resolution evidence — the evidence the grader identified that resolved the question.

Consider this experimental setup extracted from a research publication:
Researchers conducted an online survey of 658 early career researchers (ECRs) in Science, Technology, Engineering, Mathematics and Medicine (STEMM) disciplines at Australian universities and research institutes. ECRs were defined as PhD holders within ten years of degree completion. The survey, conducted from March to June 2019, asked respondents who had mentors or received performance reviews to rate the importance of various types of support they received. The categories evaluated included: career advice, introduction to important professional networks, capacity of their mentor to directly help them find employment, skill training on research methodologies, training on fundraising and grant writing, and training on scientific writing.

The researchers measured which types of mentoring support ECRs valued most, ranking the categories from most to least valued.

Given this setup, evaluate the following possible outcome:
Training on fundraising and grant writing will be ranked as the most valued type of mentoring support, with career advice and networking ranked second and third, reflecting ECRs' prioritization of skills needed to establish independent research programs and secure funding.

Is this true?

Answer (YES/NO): NO